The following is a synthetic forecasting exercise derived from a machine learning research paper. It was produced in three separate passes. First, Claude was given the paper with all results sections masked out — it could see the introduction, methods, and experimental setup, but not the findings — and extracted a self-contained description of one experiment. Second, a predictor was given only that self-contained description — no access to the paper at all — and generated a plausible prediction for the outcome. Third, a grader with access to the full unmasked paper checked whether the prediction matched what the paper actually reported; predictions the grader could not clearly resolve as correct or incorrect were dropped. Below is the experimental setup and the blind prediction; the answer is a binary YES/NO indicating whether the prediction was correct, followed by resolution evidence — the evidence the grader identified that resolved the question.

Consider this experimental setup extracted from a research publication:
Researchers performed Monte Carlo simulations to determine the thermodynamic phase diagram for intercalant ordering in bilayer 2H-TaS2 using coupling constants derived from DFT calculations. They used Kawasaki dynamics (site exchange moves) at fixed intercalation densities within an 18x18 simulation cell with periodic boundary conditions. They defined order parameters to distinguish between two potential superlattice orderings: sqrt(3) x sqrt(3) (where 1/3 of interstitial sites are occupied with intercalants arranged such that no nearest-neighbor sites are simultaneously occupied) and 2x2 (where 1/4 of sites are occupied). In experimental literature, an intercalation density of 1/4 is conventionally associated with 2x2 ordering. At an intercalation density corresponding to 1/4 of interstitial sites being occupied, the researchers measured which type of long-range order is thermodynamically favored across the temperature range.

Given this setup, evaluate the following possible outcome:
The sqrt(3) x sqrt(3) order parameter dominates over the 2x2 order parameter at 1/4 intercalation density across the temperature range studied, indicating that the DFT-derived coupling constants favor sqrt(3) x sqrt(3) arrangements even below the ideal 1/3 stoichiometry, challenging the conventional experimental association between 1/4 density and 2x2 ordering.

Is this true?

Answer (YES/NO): NO